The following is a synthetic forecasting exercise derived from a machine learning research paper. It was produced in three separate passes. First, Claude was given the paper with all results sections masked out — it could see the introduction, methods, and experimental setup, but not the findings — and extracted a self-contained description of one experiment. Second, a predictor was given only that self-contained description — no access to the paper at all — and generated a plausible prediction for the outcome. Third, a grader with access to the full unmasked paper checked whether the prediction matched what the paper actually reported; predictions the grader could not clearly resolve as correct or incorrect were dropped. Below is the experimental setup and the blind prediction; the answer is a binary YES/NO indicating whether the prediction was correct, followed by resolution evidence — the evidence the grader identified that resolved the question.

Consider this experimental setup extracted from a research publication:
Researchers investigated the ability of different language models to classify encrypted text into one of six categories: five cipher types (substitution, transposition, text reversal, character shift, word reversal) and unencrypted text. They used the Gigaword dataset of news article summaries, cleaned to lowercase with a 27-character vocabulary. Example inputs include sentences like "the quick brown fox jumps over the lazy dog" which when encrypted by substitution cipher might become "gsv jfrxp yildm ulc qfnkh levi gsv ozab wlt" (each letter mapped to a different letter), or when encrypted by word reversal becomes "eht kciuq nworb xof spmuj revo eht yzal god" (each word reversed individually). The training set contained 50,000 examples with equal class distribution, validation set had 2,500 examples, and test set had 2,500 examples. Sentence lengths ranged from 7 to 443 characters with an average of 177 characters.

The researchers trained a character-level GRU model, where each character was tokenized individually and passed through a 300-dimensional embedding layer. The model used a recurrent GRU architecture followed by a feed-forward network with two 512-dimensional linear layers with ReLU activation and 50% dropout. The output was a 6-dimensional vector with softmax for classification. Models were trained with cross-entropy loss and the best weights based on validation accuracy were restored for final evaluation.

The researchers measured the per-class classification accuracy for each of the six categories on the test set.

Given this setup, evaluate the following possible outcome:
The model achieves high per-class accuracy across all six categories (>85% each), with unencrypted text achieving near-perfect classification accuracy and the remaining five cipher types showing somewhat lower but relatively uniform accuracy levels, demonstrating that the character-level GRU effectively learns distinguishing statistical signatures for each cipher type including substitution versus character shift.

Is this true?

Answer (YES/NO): NO